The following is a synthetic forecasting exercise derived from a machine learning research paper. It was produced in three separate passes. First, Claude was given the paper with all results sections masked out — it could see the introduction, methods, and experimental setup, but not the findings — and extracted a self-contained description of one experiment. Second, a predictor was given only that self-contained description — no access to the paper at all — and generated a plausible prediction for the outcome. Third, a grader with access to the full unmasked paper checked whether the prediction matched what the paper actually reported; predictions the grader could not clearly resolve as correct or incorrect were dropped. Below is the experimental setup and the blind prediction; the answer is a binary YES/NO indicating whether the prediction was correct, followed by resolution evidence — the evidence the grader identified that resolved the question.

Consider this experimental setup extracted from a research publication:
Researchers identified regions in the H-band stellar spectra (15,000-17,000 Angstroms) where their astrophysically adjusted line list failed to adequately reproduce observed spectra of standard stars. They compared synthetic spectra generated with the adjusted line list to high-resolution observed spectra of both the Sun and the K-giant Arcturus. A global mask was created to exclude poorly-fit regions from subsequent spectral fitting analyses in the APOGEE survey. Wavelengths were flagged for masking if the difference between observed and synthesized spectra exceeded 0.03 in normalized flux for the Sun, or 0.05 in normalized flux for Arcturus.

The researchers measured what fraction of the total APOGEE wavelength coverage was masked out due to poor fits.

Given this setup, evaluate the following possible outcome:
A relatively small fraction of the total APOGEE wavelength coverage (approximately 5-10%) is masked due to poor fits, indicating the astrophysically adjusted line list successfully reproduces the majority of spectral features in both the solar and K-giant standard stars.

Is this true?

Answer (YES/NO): NO